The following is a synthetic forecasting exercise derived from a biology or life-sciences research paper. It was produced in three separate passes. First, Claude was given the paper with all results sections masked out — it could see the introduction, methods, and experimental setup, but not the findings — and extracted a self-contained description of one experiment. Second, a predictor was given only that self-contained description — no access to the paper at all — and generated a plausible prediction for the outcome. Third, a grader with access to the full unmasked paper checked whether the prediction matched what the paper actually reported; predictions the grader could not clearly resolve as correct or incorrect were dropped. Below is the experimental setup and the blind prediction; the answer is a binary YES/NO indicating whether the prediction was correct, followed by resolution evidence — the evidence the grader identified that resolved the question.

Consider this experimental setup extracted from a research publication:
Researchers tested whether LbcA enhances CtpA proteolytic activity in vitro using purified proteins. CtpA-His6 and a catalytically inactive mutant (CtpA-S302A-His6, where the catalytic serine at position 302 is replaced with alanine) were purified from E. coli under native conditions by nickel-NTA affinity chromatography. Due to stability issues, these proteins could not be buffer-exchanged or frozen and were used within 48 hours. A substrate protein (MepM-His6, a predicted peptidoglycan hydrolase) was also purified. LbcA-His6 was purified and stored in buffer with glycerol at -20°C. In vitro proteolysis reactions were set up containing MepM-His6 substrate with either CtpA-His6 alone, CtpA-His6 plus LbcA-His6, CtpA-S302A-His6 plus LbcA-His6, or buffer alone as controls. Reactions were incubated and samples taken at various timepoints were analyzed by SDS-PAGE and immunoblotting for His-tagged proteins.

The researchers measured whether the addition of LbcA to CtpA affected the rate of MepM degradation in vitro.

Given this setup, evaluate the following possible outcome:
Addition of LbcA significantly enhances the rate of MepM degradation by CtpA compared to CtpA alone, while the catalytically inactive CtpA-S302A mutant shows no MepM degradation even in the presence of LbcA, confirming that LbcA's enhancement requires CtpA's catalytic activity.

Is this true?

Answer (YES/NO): YES